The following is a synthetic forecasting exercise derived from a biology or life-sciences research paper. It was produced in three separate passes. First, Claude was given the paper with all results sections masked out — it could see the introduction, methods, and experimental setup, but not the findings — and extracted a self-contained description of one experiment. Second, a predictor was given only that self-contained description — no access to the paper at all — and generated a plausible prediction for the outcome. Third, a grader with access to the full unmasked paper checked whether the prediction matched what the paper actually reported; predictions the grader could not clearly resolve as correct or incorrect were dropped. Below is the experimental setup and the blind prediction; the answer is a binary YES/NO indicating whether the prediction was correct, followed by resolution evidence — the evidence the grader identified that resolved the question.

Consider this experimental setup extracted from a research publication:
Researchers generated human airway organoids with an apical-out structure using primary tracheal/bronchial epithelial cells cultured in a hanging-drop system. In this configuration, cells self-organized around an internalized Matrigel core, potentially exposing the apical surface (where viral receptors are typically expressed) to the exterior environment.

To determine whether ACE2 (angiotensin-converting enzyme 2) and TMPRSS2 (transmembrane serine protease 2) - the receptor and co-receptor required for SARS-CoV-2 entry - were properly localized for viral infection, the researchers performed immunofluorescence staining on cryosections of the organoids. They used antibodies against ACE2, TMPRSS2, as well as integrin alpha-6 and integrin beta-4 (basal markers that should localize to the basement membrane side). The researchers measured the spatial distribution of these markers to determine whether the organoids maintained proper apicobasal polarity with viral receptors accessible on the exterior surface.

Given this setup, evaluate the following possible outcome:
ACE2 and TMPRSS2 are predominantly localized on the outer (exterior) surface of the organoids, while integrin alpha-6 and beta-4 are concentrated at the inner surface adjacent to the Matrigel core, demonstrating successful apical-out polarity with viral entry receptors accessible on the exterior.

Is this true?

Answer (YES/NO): YES